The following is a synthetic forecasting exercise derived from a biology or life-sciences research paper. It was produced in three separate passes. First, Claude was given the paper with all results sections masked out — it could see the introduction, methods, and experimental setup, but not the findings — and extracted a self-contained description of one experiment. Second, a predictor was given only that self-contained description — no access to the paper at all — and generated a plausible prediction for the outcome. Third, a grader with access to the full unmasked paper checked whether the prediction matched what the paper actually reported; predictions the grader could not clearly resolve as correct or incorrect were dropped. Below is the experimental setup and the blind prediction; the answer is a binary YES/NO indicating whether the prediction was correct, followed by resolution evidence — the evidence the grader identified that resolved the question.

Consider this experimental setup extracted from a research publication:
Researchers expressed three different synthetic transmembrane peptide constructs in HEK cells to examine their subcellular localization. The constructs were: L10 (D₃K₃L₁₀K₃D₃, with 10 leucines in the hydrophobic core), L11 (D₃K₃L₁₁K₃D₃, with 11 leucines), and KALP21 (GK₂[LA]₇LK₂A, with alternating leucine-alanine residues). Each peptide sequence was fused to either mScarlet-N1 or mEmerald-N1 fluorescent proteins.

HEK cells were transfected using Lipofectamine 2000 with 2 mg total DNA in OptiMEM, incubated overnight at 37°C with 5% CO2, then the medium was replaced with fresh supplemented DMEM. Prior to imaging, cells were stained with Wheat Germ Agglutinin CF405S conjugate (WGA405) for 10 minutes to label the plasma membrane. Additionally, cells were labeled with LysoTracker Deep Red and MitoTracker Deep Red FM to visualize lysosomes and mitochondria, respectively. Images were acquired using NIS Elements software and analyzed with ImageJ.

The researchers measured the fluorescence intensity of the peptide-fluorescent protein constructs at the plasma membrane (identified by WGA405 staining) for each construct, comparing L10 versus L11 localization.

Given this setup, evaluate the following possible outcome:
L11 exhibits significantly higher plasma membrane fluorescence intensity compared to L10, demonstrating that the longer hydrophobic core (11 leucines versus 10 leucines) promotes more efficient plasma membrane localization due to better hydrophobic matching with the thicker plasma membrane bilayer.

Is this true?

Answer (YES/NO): NO